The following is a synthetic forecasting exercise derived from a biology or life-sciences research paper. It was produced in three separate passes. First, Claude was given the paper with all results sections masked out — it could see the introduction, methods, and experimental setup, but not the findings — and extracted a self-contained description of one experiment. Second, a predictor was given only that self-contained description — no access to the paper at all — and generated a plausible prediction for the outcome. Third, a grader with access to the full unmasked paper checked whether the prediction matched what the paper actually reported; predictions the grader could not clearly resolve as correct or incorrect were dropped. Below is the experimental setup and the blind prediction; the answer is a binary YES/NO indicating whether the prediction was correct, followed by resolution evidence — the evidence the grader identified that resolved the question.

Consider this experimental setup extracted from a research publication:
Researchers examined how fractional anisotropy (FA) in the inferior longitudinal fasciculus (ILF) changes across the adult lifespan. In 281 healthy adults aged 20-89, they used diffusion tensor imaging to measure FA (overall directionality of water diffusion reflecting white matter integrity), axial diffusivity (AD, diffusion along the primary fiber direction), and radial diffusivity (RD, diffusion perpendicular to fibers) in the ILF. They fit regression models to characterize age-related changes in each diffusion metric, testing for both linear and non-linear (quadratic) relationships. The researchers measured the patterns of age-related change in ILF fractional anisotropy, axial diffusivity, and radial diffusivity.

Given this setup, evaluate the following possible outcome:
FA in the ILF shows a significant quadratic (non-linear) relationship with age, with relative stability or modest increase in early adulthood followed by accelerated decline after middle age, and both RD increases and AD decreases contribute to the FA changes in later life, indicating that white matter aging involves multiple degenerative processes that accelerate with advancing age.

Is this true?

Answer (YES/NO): NO